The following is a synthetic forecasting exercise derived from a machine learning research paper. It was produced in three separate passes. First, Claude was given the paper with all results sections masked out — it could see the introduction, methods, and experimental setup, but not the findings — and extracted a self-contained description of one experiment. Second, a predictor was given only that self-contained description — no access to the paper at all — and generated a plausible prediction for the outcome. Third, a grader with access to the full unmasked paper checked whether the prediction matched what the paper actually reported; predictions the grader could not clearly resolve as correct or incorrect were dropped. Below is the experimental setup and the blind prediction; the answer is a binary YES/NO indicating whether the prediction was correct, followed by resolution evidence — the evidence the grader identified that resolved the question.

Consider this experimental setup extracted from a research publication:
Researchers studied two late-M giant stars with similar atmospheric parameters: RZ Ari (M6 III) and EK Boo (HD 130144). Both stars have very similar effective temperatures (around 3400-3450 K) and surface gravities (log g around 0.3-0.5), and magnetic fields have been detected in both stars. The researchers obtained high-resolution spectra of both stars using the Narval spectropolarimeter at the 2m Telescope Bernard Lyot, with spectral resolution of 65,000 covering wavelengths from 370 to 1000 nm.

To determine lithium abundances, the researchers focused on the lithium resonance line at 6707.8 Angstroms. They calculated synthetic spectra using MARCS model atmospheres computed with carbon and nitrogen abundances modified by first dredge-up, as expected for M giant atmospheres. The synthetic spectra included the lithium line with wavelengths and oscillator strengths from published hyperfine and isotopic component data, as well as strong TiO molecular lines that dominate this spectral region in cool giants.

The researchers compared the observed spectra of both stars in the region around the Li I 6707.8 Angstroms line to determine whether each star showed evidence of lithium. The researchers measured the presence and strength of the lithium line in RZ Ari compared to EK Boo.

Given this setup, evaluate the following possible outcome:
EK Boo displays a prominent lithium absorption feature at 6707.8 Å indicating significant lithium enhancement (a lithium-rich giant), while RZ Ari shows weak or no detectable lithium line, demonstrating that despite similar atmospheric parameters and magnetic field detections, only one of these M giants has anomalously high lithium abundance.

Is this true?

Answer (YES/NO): NO